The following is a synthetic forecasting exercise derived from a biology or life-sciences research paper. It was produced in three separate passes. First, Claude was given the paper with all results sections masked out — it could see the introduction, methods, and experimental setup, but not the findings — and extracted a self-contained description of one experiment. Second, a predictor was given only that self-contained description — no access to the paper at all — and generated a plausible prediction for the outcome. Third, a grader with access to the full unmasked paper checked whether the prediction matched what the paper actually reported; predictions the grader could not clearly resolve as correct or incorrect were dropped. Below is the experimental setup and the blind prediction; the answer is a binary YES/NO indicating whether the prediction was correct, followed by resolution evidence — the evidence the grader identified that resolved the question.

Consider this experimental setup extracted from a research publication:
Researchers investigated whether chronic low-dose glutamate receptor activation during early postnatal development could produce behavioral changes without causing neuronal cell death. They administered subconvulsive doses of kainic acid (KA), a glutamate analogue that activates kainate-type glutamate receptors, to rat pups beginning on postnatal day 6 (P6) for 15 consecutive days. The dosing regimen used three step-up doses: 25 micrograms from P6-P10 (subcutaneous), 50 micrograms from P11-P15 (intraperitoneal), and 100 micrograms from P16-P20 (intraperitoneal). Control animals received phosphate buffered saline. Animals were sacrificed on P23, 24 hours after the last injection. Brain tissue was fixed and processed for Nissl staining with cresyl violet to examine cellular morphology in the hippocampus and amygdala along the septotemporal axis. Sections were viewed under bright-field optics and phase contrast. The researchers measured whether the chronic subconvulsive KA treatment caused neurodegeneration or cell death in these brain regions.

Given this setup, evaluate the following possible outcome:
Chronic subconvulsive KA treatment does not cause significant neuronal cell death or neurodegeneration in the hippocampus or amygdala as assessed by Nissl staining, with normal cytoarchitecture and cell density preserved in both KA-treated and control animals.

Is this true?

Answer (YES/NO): YES